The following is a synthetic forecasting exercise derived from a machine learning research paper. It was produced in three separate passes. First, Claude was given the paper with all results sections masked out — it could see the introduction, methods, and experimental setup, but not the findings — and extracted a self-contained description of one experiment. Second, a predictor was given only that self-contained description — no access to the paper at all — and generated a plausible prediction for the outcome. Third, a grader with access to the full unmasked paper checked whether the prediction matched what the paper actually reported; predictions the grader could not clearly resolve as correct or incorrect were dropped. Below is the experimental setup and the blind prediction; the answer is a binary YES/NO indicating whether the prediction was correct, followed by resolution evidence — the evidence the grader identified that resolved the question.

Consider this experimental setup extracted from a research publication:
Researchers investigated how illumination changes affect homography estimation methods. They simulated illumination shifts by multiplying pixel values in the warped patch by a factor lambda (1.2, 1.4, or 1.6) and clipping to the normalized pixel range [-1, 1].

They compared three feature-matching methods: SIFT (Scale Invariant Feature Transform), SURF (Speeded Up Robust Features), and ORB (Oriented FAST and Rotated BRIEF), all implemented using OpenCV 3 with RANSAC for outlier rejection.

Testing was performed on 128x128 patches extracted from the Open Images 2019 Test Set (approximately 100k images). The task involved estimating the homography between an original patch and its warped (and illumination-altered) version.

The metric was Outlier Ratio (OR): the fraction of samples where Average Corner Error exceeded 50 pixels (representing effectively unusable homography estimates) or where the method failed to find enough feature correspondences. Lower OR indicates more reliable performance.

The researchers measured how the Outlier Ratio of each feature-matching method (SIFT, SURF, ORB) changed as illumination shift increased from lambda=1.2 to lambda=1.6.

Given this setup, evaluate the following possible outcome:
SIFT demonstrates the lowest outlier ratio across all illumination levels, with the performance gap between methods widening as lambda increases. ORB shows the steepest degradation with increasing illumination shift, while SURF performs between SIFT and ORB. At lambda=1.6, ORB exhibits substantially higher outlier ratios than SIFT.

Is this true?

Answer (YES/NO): NO